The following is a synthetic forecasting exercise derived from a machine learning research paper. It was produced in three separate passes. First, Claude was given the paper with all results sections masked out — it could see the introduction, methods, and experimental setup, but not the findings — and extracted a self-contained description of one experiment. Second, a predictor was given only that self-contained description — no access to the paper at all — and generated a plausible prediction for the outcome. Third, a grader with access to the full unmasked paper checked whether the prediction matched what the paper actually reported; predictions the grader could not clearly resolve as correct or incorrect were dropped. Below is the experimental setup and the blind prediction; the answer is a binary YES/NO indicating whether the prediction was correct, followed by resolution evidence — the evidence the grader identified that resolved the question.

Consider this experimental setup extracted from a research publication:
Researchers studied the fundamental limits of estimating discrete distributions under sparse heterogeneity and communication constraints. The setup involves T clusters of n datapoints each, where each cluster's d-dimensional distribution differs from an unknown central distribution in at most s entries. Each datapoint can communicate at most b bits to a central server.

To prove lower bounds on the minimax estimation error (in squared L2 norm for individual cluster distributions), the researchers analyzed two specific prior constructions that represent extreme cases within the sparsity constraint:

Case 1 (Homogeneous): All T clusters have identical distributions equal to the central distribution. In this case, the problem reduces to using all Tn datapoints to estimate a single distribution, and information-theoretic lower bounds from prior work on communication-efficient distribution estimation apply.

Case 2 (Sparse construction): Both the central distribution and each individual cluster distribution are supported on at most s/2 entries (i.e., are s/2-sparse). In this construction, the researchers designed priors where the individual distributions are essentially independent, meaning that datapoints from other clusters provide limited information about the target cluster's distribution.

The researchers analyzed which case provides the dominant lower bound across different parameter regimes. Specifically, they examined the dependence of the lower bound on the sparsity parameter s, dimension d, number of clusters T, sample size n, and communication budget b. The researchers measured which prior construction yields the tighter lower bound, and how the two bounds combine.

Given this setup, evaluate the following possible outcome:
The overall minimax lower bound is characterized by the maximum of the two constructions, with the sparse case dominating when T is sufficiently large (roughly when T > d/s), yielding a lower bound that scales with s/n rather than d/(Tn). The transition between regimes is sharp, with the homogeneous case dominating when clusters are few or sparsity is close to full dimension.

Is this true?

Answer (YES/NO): NO